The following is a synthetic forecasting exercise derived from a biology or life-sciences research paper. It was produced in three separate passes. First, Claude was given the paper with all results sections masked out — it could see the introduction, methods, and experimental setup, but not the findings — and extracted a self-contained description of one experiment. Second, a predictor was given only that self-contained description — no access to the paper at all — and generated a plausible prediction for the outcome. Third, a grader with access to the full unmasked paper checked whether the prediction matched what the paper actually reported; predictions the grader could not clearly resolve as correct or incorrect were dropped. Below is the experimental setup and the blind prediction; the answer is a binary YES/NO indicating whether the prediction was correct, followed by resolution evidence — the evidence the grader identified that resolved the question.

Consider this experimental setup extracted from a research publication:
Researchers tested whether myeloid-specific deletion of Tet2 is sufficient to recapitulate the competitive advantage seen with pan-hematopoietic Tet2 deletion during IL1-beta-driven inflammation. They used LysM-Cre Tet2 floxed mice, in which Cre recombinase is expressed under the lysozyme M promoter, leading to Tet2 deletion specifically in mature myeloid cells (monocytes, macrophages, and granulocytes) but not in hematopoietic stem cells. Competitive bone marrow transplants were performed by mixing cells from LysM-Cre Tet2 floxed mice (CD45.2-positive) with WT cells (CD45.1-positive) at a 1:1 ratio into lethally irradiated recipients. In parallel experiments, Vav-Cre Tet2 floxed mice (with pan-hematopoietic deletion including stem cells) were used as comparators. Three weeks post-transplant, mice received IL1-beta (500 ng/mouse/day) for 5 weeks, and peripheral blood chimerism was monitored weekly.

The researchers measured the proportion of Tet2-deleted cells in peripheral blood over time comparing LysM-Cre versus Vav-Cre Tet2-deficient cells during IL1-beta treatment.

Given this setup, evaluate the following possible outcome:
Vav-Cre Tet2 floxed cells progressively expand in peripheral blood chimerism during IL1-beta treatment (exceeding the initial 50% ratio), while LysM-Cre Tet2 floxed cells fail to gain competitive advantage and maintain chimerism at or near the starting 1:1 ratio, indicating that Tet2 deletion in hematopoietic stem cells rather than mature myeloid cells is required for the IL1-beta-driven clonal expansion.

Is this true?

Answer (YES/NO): YES